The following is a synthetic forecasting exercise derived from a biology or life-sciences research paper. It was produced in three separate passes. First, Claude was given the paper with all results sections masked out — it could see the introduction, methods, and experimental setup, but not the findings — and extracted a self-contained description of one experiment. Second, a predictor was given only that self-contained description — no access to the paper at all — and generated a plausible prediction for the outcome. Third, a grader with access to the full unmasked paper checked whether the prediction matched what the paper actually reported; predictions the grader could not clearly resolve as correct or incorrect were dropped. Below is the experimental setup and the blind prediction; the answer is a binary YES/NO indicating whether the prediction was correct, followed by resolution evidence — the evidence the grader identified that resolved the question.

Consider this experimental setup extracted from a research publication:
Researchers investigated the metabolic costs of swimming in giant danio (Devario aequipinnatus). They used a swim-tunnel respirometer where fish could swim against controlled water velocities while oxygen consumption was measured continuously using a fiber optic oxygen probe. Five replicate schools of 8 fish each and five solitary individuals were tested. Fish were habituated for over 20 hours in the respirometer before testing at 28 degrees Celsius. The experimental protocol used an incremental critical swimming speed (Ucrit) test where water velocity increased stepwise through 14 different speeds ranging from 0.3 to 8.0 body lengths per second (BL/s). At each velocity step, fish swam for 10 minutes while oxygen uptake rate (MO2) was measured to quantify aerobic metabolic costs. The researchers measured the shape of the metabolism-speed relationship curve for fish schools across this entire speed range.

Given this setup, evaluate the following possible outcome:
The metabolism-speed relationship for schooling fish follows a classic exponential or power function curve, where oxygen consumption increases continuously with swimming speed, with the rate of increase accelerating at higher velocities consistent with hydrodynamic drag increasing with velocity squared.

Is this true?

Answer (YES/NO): NO